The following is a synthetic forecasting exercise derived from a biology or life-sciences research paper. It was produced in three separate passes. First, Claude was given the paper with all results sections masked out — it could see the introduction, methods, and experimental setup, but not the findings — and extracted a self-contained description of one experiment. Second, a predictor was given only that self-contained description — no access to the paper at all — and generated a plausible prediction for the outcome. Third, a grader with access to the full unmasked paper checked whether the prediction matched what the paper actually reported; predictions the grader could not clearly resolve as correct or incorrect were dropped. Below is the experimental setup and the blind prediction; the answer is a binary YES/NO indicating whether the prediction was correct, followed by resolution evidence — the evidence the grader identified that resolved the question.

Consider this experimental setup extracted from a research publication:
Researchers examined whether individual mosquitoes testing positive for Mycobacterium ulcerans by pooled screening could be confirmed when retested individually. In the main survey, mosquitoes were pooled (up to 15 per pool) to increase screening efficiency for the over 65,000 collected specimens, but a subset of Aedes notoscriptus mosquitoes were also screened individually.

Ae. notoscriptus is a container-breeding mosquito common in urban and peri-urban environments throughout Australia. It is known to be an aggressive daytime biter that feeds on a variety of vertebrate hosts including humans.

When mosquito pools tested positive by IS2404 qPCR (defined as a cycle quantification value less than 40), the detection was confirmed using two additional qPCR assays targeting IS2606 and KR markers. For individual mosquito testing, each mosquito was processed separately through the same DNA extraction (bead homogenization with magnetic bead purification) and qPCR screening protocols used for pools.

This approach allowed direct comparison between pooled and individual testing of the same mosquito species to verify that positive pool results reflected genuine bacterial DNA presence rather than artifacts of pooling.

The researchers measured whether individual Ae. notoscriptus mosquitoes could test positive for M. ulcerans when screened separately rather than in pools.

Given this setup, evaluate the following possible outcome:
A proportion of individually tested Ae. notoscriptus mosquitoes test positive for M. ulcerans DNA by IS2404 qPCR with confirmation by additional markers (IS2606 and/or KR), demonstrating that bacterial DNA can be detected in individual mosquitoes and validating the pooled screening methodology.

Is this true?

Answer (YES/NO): YES